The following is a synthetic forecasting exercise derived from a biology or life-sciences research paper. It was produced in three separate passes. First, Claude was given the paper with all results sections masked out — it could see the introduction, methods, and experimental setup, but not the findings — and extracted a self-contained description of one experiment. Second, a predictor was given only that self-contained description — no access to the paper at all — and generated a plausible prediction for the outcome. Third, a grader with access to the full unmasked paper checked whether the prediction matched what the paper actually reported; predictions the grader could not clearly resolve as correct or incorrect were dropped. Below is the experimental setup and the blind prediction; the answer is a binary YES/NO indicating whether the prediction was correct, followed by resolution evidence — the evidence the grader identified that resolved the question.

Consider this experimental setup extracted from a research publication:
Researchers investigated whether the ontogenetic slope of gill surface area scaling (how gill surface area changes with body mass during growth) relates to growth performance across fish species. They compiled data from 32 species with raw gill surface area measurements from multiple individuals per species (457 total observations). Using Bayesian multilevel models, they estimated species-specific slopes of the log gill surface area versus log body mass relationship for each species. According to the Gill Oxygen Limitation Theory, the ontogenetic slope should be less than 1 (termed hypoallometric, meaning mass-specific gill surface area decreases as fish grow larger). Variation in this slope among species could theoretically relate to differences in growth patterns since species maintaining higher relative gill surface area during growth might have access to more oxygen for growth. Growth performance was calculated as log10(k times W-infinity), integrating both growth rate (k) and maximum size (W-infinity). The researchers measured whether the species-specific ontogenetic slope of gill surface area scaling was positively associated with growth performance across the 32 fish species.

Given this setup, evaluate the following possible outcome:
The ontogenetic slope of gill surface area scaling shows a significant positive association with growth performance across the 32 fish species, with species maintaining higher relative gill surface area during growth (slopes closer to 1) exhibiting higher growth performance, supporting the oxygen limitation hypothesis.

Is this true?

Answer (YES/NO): NO